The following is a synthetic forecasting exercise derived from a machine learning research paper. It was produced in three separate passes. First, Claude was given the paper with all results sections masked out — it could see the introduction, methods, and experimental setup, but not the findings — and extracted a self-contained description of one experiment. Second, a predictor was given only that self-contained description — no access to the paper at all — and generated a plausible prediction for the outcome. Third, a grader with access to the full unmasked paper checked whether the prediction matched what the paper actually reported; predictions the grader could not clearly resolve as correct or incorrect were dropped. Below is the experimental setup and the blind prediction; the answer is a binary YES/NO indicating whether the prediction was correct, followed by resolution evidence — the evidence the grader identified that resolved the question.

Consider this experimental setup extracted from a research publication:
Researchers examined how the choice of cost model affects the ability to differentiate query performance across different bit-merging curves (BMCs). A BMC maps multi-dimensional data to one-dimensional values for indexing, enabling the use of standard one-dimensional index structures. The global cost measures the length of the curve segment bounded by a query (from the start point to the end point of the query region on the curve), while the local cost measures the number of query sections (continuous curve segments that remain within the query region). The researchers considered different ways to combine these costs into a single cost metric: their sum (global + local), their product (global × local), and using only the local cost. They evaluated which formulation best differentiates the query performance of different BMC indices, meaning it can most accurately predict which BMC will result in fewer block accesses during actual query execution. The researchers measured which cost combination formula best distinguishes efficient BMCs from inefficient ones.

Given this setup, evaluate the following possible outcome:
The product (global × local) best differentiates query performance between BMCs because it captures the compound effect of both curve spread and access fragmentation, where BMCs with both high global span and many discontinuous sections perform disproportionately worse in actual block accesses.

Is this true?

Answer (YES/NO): YES